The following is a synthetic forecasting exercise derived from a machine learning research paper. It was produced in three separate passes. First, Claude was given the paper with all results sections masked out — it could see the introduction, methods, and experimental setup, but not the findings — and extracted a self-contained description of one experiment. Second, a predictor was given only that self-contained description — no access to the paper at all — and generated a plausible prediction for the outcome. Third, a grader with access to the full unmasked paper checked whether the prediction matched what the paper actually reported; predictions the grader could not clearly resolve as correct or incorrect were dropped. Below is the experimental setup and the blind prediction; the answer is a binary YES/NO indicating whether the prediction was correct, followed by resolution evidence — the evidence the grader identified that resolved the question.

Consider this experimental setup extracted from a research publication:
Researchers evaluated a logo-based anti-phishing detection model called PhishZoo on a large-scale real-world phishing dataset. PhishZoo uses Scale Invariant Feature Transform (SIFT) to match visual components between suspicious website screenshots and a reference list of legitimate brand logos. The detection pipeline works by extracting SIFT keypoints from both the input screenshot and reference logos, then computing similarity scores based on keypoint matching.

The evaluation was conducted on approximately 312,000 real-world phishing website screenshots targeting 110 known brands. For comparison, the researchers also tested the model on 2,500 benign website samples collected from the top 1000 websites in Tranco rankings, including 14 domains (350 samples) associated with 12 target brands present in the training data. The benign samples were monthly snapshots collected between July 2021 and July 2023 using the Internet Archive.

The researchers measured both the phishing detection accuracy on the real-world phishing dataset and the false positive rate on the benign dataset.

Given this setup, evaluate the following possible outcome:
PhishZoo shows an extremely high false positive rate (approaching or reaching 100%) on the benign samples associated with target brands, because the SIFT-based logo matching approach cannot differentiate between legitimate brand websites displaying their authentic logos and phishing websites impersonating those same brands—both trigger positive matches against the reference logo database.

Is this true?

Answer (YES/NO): YES